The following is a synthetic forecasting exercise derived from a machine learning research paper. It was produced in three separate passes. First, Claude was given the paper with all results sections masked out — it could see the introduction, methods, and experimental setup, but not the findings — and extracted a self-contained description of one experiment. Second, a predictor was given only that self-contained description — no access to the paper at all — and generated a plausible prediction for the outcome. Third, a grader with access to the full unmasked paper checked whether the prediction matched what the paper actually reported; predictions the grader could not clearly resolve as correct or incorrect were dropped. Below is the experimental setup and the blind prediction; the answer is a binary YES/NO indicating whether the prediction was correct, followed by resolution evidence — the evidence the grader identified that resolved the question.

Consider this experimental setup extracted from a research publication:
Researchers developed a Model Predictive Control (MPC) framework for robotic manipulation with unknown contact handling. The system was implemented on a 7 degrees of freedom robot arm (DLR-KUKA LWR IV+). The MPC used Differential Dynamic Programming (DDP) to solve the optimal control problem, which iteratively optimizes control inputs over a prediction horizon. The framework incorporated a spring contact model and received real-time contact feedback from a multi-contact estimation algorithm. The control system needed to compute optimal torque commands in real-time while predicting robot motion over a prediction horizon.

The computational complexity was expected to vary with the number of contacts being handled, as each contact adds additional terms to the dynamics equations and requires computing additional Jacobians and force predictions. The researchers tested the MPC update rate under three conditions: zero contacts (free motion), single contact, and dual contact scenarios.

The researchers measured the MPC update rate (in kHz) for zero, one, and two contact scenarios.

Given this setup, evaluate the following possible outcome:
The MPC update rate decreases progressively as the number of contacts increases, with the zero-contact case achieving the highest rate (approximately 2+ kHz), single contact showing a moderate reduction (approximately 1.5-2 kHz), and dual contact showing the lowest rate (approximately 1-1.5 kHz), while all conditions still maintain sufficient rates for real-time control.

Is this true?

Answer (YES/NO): NO